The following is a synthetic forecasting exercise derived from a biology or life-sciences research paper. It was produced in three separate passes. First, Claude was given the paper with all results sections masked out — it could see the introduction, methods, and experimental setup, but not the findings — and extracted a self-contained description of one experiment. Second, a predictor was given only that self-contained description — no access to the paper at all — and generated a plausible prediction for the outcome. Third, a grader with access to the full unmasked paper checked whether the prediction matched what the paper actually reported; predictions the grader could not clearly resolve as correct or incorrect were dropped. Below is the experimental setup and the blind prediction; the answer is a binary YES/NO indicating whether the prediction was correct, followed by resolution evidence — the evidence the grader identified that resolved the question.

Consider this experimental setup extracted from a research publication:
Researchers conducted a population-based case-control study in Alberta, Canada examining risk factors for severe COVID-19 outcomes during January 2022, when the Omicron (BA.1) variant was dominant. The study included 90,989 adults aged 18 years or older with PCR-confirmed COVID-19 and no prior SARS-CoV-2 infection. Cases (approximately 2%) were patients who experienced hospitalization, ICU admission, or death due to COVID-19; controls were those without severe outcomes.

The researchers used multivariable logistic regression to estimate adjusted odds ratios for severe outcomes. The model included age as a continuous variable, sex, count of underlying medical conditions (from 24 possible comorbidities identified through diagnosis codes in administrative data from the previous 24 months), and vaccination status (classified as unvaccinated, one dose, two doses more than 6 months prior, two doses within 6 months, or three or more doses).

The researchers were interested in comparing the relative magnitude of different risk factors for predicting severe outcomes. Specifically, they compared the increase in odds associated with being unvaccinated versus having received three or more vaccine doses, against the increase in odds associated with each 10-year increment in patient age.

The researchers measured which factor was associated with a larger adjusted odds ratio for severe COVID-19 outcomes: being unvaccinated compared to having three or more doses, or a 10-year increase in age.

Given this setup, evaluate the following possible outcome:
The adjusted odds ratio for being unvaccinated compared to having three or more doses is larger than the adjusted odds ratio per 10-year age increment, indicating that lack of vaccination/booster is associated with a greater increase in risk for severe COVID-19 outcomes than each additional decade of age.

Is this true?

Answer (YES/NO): YES